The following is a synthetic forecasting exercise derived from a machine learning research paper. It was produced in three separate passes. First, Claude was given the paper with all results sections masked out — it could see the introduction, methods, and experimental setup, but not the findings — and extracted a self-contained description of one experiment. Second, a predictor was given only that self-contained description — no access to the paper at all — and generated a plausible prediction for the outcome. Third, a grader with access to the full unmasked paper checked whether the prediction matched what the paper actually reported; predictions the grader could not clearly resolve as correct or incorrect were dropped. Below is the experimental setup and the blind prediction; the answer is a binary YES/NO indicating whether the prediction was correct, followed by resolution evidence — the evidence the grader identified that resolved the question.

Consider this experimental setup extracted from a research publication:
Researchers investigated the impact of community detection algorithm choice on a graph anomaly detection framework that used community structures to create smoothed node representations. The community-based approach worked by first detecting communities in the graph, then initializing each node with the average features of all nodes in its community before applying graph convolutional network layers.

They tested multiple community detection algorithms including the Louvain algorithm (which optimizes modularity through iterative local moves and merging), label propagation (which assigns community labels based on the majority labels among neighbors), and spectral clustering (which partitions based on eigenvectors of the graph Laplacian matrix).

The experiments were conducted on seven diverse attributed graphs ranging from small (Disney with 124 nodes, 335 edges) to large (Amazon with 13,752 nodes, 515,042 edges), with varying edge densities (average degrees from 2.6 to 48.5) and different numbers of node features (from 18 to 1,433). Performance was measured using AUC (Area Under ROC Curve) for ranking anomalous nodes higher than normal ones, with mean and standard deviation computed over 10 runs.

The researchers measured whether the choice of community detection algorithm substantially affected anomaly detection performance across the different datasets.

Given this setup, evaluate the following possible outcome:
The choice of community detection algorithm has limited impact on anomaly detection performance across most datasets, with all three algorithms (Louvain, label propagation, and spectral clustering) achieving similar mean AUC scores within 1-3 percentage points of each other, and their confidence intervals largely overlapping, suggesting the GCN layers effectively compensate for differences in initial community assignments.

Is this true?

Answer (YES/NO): NO